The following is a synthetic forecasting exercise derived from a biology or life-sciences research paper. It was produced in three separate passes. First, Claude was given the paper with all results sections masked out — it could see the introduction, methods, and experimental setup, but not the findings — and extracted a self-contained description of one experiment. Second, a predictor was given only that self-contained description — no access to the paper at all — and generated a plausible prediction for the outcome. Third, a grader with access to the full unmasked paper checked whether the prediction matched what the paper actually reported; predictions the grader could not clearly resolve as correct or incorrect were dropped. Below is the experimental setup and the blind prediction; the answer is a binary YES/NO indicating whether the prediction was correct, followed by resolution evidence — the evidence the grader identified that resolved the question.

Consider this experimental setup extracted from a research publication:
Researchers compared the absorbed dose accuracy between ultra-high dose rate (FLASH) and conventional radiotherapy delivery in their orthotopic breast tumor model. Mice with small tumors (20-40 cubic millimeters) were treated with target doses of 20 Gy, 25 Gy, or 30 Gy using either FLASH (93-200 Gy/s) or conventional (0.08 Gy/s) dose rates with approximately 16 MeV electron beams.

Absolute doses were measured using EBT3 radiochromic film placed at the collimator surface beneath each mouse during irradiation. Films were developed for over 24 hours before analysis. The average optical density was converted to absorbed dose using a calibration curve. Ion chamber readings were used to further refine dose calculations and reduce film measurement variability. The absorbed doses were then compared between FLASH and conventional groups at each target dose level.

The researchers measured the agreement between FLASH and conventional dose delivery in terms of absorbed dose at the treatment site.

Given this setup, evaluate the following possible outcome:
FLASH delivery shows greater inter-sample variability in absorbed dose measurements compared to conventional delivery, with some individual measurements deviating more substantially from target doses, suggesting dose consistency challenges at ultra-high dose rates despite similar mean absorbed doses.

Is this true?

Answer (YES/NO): NO